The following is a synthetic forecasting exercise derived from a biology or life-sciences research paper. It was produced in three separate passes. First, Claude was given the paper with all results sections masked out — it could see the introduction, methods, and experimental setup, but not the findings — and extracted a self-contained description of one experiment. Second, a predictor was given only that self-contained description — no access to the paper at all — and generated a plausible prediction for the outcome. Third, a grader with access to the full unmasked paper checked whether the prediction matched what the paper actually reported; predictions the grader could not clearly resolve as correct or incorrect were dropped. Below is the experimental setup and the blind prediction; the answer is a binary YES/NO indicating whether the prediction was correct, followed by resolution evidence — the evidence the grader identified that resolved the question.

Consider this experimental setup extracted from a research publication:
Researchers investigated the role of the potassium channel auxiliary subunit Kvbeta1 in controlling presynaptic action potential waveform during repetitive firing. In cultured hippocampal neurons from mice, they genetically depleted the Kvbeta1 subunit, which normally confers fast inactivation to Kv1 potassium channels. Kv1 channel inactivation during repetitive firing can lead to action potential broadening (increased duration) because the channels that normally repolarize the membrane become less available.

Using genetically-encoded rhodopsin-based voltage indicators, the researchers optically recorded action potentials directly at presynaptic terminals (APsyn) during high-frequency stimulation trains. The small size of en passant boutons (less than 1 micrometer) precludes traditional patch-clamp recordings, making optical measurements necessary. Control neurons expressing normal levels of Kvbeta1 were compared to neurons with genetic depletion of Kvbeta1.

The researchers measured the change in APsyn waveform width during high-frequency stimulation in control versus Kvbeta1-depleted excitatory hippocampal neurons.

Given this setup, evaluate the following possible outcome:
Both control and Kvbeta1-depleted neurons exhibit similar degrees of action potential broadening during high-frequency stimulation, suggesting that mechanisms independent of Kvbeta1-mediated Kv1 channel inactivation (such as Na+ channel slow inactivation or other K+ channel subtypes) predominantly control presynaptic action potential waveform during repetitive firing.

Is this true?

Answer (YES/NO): NO